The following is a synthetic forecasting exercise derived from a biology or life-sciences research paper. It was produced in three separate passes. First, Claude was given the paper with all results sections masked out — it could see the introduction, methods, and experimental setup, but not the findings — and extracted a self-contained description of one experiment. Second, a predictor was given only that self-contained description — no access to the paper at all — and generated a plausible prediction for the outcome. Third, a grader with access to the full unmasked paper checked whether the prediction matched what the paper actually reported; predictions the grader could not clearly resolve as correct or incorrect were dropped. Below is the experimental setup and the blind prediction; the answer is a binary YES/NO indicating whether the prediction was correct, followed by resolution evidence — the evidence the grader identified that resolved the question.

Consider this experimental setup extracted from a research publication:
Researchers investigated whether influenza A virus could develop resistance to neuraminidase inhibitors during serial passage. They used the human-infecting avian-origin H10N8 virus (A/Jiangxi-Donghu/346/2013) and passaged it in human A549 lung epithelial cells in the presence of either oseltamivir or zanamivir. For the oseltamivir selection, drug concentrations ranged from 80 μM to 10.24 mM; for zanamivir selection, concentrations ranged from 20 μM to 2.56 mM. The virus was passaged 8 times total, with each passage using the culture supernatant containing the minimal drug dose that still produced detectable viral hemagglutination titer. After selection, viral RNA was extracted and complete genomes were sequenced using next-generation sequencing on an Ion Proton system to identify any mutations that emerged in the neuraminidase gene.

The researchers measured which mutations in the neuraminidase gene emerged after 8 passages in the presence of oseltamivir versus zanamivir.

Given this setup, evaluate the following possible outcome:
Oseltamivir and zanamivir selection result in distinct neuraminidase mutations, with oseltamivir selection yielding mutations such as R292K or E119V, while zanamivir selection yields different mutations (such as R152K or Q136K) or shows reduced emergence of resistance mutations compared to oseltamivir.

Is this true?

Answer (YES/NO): NO